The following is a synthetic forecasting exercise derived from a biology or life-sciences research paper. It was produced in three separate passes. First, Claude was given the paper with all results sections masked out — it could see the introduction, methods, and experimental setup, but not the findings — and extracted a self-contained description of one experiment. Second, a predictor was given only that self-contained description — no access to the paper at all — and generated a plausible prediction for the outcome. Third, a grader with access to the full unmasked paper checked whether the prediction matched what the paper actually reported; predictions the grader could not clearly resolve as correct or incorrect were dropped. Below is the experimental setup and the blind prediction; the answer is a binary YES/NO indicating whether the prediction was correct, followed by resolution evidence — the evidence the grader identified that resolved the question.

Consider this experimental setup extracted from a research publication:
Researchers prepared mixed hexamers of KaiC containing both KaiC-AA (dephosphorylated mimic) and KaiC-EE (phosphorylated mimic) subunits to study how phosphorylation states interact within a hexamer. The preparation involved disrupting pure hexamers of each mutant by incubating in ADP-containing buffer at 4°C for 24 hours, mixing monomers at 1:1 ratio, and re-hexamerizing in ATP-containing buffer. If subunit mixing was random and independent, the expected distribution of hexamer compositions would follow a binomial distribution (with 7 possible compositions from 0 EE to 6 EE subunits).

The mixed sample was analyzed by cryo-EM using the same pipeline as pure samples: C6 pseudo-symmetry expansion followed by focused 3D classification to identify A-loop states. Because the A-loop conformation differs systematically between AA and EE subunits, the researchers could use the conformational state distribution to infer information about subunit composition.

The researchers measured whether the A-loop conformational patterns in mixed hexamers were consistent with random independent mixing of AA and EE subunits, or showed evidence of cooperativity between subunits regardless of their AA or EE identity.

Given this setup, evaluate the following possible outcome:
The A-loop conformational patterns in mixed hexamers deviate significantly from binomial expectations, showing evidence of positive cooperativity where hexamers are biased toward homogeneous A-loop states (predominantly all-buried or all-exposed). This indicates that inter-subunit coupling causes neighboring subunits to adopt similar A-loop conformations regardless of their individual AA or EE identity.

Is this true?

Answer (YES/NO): YES